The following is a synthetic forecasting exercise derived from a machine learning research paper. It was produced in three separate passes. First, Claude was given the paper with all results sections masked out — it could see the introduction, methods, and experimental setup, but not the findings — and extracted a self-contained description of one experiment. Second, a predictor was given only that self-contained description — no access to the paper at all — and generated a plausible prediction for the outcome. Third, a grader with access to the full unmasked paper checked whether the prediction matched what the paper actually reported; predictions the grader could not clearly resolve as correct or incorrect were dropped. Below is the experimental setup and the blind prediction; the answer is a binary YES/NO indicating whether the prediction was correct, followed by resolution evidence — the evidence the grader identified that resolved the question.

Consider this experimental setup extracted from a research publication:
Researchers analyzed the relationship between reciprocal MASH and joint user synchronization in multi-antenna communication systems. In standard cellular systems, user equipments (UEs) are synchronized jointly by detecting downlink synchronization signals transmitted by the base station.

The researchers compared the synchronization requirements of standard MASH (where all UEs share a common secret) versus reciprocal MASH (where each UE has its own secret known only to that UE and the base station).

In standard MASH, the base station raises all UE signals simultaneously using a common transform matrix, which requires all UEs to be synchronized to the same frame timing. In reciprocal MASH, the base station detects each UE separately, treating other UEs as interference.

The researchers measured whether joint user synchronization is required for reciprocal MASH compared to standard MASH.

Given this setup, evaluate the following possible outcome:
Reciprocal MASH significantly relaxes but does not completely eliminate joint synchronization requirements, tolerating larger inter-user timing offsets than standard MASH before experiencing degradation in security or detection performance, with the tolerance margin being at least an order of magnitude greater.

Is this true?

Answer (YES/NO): NO